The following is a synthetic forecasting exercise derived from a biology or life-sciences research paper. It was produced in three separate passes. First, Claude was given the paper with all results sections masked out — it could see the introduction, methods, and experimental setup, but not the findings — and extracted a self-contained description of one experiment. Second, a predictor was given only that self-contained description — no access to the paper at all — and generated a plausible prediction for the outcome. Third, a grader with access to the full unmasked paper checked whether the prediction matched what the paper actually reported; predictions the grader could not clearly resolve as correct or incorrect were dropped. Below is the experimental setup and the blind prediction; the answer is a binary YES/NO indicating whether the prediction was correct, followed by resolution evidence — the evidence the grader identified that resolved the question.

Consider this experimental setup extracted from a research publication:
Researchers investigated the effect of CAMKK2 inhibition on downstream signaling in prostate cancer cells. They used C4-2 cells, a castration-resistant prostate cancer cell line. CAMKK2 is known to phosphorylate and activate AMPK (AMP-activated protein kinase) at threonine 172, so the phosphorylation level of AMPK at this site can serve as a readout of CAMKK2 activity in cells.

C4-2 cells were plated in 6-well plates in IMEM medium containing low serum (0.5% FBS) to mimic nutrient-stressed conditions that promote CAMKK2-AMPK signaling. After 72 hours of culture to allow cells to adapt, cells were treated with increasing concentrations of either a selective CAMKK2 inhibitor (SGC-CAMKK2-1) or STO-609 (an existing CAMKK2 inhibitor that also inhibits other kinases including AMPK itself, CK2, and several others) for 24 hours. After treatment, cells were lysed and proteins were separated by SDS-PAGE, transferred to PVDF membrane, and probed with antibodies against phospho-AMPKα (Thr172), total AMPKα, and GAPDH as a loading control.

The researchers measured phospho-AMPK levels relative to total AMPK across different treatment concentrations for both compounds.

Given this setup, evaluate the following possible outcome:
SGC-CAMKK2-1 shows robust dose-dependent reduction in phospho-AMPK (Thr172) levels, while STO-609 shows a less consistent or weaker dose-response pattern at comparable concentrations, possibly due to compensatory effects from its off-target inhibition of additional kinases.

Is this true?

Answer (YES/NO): NO